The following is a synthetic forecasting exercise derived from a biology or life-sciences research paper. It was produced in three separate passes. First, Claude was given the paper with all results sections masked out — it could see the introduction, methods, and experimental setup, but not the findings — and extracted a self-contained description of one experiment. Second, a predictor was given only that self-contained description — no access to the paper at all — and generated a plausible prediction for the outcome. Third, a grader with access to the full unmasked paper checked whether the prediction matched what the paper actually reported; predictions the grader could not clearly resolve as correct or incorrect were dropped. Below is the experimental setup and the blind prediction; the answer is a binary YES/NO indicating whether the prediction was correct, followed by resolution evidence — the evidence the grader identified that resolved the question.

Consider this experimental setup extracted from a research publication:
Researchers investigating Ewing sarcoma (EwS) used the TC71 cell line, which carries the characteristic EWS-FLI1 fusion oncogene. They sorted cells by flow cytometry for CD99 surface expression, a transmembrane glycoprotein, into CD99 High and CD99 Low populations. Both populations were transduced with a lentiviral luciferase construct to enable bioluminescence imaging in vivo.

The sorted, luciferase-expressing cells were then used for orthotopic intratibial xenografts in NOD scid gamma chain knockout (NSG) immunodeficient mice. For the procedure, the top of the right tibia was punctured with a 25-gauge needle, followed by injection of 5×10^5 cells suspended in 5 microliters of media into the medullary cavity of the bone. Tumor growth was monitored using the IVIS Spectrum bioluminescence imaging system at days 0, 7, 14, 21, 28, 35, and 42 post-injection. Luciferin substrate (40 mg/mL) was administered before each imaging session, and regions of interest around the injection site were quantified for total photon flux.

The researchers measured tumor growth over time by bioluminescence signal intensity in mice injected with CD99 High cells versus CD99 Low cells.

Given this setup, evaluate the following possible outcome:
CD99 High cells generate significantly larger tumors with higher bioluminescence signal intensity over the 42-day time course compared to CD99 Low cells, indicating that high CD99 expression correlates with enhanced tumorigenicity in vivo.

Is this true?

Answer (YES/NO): NO